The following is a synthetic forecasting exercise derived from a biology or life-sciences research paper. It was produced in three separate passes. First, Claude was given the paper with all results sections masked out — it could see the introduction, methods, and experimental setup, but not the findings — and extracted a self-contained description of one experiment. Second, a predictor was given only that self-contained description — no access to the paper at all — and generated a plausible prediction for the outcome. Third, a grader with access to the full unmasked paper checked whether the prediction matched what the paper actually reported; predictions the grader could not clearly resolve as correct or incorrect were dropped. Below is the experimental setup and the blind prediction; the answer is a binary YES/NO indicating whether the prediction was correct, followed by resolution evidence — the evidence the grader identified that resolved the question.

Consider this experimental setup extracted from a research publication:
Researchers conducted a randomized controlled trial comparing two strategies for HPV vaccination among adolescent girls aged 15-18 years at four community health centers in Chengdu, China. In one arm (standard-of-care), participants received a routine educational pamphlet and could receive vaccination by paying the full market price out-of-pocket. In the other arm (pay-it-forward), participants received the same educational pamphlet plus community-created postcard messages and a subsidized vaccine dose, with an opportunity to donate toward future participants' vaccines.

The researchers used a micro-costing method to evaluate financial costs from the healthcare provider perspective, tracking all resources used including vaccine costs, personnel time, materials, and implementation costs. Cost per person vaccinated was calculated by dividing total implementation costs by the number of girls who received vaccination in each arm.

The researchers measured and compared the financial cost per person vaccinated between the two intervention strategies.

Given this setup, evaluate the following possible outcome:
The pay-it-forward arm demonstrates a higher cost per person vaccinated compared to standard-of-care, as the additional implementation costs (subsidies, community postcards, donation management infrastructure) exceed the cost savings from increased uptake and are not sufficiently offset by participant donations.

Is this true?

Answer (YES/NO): NO